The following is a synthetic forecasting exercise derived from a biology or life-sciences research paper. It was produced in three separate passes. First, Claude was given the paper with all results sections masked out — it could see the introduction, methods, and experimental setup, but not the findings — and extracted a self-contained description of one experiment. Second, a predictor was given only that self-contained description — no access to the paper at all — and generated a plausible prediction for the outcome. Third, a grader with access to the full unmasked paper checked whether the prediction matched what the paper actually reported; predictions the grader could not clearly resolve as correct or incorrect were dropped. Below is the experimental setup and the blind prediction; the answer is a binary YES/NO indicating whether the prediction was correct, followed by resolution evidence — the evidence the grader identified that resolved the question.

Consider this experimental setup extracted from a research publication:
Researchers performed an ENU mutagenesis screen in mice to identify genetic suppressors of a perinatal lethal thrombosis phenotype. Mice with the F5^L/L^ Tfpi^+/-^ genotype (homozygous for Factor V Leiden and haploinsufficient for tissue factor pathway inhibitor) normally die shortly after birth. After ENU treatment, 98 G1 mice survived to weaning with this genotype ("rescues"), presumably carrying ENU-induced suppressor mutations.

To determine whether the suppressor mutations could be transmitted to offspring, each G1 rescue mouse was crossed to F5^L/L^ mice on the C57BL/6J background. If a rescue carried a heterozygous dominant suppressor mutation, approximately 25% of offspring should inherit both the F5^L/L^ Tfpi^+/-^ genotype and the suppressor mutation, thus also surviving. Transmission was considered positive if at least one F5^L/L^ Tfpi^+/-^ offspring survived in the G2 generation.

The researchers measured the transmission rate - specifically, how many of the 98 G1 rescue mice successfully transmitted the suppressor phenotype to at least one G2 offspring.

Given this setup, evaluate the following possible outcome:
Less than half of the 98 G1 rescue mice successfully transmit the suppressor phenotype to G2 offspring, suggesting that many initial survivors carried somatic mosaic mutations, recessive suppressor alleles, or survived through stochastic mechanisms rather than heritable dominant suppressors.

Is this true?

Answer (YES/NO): YES